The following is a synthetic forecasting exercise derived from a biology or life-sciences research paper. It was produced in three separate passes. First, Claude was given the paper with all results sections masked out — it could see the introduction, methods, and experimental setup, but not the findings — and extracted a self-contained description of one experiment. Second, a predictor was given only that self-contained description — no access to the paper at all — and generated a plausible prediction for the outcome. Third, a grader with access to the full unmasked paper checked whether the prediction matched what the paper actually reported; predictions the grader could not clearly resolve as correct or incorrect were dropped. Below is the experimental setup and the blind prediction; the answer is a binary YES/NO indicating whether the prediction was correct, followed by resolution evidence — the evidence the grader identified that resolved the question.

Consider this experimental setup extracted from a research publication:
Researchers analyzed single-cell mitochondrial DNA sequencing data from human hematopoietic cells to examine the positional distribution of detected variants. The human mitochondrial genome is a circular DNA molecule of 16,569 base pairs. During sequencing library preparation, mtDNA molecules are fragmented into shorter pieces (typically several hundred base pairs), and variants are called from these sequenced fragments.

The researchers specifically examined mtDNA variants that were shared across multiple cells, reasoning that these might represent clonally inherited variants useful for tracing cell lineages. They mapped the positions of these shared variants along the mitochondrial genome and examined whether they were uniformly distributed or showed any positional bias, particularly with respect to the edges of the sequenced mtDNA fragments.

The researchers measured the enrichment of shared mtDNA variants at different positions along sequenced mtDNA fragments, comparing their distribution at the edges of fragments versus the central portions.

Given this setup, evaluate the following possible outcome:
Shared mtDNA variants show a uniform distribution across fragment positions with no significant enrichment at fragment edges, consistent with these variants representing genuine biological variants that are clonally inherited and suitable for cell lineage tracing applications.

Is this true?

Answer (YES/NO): NO